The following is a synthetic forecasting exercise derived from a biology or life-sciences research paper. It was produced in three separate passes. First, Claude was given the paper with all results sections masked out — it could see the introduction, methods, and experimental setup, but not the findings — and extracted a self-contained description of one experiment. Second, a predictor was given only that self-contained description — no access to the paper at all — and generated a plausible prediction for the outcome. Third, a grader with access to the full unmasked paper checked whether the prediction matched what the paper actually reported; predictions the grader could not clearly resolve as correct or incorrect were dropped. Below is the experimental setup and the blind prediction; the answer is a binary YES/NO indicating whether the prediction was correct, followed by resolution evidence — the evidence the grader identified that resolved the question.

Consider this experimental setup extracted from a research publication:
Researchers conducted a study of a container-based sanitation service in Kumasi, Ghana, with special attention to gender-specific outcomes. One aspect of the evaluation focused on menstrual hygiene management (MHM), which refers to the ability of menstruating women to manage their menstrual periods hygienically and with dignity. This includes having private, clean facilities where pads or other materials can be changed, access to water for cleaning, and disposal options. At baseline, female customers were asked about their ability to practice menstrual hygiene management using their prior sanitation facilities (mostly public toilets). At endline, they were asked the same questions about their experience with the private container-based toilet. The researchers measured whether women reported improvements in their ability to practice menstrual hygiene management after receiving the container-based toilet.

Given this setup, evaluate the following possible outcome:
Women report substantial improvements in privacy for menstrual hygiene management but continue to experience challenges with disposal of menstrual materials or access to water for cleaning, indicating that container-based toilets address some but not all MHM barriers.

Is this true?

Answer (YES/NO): NO